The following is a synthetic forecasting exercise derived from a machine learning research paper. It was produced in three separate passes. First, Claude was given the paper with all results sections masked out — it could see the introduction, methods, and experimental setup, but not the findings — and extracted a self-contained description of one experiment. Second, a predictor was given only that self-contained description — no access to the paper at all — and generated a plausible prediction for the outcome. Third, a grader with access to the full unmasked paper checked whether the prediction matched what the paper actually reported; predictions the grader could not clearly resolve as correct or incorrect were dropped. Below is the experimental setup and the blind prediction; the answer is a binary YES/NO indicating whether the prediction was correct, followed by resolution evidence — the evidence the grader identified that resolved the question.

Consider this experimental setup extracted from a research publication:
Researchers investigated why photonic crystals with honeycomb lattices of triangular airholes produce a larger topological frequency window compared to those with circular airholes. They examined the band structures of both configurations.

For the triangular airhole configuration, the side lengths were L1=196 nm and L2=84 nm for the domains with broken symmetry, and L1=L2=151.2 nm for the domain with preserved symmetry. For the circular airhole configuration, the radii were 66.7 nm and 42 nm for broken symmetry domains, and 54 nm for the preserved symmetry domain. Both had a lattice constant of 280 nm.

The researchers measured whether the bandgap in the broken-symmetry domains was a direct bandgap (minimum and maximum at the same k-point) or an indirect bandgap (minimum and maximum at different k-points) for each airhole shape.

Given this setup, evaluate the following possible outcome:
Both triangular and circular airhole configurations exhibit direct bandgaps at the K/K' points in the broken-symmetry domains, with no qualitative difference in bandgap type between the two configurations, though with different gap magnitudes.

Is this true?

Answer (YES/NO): NO